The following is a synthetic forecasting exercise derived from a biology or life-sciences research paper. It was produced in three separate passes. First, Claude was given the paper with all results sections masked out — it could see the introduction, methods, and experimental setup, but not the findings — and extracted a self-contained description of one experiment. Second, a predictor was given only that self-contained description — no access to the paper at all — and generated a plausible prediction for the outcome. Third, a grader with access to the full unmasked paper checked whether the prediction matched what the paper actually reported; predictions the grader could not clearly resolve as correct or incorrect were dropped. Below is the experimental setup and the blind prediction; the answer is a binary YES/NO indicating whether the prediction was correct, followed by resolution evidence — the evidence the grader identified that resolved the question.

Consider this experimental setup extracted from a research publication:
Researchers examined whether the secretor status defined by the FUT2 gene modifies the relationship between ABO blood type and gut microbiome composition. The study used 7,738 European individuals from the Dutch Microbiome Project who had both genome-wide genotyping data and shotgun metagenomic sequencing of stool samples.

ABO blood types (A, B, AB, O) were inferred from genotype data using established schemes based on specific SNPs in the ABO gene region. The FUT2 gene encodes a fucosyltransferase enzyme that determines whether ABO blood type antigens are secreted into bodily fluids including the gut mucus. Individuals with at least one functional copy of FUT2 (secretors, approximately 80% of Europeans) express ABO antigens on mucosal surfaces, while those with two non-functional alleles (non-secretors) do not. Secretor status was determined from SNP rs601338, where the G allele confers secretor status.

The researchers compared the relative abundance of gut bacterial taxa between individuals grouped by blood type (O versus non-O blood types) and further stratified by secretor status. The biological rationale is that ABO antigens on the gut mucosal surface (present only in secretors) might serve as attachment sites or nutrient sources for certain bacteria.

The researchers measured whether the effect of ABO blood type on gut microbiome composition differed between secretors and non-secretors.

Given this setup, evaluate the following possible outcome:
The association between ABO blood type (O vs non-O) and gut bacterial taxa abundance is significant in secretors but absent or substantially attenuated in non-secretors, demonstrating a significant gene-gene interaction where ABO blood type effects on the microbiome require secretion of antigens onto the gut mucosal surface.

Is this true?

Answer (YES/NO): YES